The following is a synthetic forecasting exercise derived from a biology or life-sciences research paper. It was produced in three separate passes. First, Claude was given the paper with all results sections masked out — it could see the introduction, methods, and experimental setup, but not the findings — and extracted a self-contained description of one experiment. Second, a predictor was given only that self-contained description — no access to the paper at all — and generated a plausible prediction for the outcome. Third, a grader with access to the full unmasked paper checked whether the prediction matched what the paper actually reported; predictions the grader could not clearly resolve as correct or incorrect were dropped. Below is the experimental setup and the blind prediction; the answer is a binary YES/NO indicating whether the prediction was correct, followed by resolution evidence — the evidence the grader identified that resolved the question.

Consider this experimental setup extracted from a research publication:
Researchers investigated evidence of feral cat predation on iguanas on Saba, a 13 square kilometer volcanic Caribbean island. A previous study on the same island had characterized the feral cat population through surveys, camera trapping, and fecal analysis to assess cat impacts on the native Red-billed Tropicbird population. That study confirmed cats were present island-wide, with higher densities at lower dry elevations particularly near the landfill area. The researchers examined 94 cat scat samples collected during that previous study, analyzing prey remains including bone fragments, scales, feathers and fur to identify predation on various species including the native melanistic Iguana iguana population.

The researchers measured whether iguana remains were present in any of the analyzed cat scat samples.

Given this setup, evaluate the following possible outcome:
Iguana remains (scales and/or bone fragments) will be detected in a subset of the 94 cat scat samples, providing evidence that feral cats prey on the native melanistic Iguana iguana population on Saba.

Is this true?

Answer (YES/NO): YES